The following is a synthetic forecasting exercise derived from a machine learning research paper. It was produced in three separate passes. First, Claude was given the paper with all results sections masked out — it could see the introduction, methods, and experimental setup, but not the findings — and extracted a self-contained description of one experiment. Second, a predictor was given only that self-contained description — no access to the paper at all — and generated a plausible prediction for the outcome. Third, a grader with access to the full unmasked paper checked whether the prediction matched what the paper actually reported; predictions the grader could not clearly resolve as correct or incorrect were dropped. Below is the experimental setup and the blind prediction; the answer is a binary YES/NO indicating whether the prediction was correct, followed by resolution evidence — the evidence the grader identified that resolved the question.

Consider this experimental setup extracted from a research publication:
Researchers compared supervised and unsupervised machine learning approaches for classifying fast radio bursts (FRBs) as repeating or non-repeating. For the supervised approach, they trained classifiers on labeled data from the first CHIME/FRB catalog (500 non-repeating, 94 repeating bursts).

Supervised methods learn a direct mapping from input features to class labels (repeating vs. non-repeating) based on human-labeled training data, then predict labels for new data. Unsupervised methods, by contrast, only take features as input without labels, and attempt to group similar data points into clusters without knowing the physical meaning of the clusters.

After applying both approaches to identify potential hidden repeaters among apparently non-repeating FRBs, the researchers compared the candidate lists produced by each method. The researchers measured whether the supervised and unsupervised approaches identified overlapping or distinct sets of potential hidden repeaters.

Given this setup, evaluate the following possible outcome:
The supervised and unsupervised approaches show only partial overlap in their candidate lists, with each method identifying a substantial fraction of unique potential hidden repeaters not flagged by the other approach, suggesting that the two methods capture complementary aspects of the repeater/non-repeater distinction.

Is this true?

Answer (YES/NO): NO